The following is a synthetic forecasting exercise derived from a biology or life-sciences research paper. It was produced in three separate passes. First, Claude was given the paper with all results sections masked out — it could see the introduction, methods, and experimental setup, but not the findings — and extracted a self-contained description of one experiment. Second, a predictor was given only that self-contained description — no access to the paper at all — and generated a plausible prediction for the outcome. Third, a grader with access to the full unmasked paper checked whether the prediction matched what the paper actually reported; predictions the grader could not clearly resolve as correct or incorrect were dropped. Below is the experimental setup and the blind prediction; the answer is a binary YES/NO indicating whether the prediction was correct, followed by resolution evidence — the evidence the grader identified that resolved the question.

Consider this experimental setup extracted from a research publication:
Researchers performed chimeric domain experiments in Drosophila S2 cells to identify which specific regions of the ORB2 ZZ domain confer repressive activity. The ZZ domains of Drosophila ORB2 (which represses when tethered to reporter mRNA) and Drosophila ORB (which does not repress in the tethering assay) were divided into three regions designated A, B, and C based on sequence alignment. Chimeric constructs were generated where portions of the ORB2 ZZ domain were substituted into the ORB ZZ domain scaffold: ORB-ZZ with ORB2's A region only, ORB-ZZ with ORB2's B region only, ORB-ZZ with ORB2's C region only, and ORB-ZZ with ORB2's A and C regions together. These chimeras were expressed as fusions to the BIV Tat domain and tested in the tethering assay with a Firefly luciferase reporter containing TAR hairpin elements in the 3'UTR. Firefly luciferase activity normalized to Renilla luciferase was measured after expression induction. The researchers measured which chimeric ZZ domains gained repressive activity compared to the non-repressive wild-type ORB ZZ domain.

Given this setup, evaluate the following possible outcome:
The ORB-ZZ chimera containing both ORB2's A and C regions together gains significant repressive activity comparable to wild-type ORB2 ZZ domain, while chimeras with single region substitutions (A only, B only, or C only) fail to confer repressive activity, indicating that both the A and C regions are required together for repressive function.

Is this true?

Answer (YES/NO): NO